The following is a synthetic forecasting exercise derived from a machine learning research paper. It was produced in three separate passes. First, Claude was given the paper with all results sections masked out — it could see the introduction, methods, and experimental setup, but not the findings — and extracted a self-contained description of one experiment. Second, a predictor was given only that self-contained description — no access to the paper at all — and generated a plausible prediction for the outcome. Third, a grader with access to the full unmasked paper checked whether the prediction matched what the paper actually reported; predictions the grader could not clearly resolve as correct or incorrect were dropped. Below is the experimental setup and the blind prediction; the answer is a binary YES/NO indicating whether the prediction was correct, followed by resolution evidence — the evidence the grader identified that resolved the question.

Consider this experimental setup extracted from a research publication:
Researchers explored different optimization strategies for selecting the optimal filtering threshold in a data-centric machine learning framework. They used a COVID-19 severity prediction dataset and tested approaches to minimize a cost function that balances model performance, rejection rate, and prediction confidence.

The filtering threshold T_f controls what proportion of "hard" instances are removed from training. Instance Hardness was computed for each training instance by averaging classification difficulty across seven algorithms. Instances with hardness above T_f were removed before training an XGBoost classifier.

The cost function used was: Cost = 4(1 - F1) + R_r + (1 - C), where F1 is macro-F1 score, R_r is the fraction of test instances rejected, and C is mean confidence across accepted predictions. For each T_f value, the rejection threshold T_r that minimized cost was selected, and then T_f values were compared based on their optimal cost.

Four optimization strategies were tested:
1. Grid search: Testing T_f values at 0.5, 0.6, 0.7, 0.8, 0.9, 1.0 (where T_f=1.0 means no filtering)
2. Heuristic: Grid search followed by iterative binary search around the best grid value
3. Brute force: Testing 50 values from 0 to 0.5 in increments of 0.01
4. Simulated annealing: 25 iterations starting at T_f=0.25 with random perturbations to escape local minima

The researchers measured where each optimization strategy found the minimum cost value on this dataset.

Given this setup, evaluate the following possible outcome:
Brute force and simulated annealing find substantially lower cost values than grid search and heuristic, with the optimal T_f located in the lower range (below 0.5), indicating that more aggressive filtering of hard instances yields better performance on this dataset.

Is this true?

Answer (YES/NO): NO